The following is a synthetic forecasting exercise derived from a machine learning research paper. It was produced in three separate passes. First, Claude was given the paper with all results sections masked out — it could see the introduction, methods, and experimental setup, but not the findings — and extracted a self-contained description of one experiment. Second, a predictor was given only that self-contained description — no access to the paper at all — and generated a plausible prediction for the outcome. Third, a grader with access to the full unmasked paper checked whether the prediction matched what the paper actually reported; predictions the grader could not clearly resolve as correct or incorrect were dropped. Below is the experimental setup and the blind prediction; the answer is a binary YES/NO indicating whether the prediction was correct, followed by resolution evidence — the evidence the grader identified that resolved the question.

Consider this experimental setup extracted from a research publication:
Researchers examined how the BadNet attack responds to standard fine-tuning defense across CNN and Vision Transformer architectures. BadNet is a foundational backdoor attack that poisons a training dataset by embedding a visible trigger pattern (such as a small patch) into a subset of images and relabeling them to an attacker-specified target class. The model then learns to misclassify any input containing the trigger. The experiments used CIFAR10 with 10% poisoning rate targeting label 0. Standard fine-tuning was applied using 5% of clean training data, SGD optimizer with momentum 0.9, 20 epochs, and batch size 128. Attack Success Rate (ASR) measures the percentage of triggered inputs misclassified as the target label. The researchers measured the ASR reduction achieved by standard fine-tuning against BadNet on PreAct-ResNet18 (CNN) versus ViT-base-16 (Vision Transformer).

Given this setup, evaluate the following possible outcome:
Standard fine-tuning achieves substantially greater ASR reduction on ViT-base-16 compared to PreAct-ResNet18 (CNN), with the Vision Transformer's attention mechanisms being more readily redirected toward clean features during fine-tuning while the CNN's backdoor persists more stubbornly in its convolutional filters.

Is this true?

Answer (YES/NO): NO